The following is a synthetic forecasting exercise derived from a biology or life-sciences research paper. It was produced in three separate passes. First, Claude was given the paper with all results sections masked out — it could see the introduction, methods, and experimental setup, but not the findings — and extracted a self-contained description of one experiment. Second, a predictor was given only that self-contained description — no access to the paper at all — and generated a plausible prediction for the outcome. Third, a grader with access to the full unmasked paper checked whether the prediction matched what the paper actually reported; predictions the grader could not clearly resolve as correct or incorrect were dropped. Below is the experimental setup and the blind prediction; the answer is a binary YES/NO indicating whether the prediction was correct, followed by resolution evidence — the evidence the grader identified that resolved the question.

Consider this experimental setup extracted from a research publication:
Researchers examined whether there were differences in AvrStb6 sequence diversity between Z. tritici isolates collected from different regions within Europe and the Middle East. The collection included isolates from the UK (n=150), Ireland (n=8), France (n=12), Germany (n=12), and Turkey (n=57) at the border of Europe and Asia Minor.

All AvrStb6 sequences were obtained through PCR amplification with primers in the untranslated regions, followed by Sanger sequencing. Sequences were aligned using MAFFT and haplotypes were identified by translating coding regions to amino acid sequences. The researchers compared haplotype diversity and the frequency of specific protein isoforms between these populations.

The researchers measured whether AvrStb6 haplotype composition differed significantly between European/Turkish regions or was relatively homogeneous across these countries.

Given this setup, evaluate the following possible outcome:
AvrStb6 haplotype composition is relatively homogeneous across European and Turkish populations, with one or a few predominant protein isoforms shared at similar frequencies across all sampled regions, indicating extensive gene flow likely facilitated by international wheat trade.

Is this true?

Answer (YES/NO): NO